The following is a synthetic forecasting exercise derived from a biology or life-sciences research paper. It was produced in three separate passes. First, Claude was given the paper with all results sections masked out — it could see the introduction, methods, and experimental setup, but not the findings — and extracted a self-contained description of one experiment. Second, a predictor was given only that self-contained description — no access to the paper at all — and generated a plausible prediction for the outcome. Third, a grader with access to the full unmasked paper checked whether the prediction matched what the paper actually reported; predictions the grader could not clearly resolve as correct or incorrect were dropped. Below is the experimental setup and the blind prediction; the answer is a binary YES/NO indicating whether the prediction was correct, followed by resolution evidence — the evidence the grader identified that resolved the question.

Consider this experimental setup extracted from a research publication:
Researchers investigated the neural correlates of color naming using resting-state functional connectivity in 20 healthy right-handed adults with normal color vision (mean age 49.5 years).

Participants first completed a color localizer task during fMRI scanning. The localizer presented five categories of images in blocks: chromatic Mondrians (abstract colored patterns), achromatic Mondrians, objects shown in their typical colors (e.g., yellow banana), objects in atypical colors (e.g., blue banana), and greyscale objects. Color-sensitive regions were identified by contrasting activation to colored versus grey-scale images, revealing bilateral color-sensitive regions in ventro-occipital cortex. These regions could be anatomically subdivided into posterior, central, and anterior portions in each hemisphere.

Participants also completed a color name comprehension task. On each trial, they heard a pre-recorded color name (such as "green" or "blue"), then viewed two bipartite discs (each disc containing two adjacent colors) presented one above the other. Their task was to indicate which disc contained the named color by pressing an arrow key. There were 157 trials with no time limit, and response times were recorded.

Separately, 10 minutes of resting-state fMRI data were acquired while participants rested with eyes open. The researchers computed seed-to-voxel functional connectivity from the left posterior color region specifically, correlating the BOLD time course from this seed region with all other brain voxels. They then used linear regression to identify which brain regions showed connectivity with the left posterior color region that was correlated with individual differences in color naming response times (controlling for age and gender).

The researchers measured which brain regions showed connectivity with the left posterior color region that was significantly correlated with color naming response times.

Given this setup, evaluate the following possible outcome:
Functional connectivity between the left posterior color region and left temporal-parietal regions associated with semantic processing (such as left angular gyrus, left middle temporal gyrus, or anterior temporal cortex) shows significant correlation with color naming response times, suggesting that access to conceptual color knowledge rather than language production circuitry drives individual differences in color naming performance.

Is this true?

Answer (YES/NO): YES